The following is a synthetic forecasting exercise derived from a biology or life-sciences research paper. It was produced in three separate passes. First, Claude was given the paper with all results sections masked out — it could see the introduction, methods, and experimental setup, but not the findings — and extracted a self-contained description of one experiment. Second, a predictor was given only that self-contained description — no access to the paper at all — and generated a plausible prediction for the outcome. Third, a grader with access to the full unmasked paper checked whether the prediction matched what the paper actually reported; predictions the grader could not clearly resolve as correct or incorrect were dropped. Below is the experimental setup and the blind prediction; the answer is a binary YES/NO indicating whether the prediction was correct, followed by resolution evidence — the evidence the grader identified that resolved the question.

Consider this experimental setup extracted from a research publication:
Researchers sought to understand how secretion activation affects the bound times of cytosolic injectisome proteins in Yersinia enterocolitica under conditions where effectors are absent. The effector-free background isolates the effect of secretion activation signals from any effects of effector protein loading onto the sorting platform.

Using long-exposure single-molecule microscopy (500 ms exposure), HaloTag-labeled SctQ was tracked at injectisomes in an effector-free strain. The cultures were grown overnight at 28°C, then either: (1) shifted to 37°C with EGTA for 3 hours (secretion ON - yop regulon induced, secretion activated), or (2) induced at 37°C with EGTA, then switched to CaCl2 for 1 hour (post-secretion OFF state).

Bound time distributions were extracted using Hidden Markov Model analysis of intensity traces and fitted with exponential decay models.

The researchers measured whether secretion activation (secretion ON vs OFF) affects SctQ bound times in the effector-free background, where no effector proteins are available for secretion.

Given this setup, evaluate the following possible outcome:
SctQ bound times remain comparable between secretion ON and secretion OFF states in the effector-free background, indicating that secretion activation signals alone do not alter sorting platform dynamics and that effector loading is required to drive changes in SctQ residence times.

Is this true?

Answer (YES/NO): NO